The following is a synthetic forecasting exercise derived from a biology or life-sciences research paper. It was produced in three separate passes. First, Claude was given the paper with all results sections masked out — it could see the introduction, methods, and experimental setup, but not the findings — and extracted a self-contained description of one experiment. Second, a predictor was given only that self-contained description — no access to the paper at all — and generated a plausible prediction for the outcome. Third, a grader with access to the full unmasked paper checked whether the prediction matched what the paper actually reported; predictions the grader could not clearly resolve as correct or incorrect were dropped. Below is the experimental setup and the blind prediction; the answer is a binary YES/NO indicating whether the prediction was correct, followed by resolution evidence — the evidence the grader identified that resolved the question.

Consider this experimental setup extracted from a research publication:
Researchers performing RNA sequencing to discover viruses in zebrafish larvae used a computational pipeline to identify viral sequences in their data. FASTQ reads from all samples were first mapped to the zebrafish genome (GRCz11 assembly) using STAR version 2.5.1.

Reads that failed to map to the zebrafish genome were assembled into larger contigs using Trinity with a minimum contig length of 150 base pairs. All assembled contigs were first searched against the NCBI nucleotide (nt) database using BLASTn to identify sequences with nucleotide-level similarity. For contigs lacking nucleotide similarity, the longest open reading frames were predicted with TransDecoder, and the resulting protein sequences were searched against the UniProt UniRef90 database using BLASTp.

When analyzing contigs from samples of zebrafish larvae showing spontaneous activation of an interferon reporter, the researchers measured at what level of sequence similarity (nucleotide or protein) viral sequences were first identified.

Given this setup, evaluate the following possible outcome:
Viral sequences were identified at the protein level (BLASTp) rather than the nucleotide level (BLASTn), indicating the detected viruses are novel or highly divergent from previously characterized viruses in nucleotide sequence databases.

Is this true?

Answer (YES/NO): YES